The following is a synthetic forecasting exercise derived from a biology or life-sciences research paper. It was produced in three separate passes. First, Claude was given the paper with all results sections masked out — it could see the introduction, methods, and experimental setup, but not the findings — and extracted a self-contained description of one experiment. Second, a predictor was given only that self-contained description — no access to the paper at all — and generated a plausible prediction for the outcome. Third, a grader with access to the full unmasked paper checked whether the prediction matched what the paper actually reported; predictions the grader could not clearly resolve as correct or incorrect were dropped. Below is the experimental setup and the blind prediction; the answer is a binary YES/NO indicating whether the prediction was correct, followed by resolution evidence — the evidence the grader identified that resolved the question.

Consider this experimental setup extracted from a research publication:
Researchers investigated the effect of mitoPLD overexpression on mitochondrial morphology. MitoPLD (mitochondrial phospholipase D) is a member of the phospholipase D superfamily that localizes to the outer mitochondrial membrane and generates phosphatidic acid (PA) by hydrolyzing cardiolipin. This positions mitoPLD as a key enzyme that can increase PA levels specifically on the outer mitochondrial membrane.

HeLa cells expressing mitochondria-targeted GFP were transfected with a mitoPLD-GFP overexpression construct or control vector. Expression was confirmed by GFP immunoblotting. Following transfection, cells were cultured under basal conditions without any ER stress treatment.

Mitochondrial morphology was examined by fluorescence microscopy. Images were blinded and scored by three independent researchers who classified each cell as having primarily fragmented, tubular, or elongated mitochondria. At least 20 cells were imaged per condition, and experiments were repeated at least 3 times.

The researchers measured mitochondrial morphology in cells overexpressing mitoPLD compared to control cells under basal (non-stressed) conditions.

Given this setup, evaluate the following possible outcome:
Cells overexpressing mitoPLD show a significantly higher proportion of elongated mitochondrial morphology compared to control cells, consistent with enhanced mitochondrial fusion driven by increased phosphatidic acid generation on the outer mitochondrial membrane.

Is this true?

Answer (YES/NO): YES